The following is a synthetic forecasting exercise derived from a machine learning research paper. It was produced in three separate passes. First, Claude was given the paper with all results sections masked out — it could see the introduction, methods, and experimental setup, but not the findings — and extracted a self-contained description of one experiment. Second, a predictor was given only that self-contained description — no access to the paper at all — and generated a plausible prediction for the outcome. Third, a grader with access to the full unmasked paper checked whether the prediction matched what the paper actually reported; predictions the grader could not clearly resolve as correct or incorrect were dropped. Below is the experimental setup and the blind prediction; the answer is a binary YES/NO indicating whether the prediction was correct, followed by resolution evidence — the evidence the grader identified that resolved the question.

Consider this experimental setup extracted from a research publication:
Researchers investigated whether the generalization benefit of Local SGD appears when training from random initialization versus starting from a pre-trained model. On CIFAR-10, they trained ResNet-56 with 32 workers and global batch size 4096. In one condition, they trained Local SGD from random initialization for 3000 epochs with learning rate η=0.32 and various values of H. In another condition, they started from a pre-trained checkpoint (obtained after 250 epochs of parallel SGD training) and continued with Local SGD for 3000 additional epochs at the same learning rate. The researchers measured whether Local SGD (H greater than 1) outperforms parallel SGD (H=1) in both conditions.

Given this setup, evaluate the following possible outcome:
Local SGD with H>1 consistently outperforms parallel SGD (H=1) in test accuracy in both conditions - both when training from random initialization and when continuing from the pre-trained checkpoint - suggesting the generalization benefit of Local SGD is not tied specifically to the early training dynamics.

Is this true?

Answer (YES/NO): YES